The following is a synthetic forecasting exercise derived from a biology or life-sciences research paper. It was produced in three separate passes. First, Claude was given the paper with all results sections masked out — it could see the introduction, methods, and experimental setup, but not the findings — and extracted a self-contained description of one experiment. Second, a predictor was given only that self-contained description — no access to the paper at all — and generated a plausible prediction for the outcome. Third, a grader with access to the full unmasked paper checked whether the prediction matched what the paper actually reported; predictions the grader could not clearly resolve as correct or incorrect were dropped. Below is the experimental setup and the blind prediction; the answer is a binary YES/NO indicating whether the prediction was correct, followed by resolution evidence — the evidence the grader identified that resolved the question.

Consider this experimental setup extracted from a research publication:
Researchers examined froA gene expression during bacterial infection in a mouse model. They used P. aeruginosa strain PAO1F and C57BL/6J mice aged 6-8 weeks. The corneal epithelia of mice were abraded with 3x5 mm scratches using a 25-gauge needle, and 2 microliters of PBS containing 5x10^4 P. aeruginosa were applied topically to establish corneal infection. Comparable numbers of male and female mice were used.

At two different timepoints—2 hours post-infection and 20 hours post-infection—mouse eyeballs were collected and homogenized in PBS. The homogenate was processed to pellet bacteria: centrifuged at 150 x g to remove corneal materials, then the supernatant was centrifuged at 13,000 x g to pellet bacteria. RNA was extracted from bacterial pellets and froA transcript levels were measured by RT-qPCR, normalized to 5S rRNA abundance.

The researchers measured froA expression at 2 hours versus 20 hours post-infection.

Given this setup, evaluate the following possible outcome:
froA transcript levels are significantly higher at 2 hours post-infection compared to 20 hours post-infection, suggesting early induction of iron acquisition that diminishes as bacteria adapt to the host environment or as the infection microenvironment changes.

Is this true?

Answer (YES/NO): NO